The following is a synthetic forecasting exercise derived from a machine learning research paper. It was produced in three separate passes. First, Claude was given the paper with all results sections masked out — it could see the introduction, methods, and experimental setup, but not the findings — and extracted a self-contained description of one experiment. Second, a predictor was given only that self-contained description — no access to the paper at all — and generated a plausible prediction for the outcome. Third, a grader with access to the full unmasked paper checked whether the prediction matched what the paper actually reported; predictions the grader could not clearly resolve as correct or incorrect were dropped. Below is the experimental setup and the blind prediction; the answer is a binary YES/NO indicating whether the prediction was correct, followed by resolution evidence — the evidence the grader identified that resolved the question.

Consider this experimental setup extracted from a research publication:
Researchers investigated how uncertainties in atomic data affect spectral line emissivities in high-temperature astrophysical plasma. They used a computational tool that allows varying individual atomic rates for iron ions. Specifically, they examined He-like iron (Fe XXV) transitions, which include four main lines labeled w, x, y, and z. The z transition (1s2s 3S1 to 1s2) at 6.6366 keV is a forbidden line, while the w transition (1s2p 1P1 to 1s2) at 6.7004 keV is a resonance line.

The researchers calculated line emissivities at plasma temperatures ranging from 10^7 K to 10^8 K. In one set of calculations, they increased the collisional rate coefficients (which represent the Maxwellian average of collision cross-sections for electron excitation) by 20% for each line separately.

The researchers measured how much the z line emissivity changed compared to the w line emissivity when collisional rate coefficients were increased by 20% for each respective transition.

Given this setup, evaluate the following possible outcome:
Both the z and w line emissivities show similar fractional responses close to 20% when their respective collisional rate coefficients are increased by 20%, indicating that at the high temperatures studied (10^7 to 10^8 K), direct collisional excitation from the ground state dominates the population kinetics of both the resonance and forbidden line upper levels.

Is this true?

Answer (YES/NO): NO